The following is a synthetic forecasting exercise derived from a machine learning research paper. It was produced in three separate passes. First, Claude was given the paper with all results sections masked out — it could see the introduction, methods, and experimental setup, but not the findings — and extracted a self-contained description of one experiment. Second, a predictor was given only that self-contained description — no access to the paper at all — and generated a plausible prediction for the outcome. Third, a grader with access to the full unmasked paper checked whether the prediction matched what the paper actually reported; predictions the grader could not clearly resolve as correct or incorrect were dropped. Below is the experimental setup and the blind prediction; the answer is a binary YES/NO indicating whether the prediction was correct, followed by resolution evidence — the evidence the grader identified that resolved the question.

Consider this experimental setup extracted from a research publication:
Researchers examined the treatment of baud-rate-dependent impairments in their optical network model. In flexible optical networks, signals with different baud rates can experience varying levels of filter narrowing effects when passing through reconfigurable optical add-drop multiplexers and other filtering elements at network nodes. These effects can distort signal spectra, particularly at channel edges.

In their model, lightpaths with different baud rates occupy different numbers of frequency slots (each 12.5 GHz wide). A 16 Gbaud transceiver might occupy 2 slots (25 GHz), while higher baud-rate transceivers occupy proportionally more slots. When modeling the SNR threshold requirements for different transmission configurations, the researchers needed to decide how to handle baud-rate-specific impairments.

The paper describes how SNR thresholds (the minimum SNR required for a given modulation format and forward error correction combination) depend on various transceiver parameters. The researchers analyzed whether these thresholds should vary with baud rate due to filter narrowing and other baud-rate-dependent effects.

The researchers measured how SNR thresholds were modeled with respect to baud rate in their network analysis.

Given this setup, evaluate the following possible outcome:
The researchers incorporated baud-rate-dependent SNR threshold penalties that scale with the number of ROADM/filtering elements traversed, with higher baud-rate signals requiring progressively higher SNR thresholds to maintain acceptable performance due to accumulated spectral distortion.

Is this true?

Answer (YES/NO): NO